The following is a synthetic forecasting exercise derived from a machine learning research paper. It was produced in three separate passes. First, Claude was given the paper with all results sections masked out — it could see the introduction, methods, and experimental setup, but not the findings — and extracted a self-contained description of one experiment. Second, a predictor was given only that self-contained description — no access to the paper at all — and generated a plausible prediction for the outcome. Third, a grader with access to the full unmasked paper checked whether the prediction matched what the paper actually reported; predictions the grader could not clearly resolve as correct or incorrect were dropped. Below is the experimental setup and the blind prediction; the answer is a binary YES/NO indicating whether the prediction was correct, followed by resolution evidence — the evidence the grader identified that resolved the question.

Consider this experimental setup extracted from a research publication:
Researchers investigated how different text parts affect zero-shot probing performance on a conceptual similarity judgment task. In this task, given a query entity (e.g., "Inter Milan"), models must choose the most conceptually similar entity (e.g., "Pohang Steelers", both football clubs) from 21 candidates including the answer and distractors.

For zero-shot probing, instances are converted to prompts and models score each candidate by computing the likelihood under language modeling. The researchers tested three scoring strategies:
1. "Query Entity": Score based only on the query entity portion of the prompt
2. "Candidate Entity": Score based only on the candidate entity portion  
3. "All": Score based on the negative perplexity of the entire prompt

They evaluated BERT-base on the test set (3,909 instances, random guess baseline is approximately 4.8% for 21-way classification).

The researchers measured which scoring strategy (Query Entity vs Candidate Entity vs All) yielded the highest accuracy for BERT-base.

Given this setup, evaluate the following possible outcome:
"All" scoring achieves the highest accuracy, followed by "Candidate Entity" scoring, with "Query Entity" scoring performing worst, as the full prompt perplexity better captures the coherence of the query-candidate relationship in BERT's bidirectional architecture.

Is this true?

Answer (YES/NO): NO